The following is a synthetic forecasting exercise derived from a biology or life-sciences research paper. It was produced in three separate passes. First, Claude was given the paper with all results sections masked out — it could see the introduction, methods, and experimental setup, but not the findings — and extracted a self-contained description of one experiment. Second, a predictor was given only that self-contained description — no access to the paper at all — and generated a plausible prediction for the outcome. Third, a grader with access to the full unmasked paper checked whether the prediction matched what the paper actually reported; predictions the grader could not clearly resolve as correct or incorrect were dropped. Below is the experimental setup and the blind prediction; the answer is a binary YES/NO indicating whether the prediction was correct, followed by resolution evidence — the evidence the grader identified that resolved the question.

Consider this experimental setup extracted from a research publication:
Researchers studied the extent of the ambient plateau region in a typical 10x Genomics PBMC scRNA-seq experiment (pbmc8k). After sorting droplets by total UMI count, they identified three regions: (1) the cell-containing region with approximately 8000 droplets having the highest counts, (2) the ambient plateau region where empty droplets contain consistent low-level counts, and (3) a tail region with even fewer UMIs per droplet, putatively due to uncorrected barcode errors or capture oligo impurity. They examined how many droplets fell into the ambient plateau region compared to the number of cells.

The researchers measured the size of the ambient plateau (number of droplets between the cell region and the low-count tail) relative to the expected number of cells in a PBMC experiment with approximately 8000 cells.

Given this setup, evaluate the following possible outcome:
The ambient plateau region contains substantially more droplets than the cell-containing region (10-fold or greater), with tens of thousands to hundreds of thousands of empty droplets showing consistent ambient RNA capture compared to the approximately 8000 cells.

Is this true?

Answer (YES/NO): NO